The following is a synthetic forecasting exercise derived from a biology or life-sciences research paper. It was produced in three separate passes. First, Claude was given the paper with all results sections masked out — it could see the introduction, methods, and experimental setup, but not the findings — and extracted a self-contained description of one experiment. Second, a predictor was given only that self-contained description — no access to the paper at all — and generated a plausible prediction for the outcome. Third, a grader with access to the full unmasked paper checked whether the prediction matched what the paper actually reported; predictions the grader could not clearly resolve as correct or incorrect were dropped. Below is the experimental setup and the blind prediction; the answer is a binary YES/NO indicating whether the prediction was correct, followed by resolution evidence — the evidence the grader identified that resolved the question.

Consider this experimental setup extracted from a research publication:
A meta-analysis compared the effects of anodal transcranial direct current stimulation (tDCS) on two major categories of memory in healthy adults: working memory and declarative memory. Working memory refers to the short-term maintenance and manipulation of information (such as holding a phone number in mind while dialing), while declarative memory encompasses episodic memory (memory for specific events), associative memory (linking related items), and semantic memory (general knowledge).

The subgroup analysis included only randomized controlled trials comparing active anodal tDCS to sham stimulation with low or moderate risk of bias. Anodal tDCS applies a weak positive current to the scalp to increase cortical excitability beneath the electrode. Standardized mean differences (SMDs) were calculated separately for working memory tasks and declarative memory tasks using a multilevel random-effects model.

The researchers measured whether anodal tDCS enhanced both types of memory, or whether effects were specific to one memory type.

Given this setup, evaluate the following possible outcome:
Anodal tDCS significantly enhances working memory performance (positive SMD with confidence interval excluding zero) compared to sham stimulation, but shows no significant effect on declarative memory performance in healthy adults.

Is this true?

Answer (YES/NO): NO